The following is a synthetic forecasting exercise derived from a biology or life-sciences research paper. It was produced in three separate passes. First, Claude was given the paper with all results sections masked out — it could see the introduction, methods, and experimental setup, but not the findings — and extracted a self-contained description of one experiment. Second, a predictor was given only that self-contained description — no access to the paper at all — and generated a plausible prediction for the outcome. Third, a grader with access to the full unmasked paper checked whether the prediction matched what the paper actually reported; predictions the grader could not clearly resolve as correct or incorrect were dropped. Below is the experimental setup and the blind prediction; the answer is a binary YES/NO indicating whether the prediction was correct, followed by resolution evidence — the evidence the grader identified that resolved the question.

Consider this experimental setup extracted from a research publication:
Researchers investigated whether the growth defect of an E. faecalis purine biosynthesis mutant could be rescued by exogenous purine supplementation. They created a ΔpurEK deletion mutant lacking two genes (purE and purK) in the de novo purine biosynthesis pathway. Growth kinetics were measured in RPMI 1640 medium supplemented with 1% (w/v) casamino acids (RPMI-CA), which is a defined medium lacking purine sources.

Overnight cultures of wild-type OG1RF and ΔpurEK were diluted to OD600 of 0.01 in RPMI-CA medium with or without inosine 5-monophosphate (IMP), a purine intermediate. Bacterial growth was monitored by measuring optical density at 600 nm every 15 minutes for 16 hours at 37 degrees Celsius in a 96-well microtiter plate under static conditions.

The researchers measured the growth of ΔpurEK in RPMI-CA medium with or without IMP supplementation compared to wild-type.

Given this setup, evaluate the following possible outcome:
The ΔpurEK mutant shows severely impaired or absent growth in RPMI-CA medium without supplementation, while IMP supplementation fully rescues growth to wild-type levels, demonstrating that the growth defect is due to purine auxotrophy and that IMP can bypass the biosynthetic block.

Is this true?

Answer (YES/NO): YES